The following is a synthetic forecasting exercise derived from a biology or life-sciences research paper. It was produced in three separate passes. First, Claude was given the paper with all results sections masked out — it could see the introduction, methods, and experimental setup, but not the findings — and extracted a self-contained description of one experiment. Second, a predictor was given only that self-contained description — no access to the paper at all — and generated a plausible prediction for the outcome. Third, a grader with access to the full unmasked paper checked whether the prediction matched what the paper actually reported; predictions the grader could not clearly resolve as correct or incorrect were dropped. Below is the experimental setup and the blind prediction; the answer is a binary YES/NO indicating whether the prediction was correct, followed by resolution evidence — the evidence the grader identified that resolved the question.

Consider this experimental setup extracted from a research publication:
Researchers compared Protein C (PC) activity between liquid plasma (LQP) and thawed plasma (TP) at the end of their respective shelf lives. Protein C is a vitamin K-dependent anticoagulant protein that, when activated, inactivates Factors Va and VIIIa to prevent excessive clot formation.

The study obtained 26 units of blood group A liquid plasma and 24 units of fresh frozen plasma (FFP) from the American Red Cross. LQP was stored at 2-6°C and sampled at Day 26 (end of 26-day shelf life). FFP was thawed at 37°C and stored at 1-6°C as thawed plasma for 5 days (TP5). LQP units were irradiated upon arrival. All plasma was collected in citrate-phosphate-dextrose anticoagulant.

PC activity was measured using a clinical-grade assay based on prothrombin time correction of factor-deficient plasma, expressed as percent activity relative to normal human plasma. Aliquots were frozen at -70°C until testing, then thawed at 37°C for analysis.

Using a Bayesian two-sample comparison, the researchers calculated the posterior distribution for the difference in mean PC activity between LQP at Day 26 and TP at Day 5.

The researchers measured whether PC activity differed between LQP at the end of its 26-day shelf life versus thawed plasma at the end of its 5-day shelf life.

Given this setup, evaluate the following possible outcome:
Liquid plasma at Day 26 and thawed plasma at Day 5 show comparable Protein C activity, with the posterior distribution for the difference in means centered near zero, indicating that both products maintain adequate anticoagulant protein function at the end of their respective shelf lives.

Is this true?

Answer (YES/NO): YES